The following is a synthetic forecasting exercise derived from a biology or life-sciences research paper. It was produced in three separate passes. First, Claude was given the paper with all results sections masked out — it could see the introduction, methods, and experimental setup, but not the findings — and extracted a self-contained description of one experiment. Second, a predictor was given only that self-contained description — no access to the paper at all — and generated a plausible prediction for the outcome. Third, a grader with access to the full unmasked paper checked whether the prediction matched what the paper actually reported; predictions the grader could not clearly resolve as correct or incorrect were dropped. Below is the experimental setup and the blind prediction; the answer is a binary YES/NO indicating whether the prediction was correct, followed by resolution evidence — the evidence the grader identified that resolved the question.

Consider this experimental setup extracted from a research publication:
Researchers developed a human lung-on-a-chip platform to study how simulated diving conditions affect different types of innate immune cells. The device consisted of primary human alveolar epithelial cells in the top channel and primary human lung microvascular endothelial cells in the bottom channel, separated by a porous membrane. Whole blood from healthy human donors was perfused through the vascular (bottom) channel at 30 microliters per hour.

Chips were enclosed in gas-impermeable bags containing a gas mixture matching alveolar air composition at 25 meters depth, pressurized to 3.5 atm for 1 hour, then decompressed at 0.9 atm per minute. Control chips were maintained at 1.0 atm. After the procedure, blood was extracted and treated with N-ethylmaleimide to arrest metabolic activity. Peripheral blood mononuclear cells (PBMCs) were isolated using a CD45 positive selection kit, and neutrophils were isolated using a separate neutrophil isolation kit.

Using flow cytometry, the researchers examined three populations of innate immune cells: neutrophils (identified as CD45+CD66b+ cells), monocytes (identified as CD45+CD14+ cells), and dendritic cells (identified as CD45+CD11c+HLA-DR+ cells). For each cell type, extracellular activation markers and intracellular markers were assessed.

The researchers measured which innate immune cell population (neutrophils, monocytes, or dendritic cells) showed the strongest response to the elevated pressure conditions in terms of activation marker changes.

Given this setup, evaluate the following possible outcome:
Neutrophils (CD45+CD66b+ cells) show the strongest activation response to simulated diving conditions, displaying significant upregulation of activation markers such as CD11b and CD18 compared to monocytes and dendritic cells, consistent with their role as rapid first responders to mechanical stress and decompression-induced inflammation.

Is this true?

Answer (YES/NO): NO